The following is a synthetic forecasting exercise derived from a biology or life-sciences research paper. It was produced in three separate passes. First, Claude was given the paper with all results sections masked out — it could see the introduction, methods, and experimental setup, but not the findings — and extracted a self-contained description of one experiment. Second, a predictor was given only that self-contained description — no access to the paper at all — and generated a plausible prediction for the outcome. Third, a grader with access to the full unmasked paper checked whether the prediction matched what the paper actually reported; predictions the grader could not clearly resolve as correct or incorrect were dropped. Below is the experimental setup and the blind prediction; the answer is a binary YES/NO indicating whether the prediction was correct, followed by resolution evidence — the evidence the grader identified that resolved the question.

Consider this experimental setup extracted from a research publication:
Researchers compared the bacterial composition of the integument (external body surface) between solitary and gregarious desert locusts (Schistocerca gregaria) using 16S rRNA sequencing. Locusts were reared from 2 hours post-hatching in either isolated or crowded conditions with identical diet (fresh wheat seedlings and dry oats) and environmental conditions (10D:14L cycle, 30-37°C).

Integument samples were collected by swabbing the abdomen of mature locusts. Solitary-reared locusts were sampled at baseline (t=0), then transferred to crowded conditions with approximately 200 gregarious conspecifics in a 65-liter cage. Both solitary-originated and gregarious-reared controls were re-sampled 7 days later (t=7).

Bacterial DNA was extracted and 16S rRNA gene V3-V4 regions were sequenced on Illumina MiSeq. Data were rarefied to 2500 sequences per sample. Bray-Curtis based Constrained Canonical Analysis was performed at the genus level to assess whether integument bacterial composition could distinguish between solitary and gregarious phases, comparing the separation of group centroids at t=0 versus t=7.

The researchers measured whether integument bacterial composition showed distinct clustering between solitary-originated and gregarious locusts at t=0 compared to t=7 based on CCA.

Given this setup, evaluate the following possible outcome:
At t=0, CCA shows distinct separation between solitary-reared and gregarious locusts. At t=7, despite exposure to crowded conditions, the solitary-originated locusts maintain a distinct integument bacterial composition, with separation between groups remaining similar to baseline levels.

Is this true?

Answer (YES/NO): NO